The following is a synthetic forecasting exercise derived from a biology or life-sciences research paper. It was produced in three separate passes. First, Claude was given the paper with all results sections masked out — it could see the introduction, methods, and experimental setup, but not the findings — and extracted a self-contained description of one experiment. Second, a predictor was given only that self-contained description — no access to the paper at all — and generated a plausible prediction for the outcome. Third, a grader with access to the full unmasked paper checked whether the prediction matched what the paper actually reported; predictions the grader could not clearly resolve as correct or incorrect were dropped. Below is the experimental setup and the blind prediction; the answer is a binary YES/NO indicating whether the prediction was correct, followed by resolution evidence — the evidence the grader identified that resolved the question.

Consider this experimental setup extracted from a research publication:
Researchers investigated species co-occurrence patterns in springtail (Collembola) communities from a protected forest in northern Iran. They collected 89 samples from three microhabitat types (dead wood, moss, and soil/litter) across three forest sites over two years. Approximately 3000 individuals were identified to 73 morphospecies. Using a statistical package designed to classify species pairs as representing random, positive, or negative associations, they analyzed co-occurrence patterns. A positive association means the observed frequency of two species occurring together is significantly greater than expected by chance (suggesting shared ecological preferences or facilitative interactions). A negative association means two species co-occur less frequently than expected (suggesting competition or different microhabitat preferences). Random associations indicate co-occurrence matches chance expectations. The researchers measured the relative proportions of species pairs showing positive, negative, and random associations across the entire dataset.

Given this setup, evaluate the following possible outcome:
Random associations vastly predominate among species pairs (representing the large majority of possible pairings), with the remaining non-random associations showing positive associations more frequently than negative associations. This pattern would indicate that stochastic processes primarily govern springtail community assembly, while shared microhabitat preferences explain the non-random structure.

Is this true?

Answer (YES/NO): YES